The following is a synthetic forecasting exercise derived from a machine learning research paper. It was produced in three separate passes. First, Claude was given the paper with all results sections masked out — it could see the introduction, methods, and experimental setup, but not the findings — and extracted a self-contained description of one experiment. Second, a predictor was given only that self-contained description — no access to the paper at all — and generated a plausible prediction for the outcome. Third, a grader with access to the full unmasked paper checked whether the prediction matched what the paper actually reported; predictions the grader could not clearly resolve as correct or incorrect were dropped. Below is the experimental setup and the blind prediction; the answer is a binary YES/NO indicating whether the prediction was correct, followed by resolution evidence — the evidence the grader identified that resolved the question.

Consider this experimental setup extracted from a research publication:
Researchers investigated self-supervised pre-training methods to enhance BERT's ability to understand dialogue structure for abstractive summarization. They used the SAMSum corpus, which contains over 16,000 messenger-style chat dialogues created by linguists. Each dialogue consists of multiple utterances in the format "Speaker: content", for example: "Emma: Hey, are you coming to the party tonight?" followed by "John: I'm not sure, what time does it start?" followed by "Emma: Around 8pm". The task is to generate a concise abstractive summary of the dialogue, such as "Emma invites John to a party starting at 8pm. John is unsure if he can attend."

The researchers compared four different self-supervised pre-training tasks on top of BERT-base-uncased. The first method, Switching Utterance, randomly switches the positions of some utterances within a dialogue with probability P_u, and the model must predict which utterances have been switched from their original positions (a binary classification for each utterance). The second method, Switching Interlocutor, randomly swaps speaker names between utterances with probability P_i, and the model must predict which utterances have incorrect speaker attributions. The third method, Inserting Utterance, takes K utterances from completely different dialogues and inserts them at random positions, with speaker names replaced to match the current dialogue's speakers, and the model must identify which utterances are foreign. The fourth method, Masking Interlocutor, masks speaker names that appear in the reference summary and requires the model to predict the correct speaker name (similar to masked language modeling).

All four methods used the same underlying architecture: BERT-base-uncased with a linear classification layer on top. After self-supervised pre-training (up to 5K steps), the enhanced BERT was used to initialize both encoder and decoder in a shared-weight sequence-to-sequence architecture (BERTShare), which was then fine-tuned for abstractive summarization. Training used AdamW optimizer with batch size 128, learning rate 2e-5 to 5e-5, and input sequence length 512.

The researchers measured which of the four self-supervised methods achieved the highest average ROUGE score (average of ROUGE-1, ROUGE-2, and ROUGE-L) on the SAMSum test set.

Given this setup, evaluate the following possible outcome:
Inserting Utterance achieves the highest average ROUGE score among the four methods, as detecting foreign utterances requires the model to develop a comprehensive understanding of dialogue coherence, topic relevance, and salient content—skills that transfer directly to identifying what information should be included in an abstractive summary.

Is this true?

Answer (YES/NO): NO